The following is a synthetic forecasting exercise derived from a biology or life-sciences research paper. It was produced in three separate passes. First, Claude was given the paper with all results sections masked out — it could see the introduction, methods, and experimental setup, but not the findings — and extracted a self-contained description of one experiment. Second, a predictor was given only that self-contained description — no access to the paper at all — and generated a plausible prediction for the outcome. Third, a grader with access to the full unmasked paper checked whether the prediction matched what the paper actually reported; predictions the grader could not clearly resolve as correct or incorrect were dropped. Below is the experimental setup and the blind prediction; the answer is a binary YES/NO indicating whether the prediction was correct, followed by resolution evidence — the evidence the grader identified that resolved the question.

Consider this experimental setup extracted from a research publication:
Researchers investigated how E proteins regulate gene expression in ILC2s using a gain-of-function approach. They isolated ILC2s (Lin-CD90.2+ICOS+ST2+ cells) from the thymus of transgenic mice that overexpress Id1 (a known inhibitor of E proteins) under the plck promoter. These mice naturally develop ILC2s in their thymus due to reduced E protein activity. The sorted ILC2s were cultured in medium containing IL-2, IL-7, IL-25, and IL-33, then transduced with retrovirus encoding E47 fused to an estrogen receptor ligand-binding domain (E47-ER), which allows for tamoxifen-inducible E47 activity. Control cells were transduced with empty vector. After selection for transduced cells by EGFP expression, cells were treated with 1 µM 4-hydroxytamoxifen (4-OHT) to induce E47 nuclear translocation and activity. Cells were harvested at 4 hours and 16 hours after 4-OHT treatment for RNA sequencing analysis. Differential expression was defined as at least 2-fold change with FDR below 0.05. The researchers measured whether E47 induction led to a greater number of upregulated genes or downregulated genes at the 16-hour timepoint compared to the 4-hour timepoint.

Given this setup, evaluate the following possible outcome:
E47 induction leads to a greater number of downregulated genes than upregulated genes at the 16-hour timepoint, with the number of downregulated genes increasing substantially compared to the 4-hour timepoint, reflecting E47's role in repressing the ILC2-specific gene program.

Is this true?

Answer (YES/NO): NO